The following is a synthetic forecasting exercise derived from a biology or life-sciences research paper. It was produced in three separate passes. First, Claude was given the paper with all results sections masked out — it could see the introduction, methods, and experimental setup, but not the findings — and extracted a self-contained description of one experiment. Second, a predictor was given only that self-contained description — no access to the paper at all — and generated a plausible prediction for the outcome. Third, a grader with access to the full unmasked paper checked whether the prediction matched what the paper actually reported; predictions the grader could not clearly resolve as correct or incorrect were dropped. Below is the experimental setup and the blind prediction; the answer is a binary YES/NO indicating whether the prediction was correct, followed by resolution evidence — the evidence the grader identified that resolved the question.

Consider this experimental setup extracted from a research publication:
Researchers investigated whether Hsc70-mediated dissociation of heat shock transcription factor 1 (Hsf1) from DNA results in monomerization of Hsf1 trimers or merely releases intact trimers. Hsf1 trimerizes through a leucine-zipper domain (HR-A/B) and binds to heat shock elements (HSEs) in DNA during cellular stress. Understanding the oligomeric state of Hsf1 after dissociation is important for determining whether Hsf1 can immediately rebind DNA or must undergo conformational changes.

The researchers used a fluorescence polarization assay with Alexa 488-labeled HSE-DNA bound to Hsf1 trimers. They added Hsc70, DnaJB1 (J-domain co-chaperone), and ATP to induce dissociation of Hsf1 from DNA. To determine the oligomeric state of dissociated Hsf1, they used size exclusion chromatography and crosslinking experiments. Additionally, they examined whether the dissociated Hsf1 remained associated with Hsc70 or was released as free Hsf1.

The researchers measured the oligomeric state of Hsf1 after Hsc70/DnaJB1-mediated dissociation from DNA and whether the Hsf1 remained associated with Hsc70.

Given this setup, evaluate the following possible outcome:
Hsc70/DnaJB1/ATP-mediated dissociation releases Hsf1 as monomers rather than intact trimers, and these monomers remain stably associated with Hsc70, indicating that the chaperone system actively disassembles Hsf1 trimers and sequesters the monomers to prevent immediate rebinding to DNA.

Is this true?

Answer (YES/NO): YES